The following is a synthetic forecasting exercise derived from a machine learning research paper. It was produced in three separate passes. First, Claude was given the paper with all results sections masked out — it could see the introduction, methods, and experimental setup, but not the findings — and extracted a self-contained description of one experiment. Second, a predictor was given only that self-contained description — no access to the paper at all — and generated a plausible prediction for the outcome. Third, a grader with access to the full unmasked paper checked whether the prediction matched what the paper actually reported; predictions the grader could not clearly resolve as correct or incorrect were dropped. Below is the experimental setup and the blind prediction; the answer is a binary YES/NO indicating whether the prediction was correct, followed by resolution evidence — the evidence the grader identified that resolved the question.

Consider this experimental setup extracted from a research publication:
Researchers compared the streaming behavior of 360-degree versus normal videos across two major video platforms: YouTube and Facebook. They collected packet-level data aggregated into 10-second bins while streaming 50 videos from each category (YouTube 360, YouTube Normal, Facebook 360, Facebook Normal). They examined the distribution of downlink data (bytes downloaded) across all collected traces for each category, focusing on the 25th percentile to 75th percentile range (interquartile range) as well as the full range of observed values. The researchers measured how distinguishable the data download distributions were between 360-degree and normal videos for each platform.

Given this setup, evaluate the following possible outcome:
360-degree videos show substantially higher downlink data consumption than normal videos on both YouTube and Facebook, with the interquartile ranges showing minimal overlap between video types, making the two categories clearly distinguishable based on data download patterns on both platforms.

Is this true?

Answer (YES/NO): NO